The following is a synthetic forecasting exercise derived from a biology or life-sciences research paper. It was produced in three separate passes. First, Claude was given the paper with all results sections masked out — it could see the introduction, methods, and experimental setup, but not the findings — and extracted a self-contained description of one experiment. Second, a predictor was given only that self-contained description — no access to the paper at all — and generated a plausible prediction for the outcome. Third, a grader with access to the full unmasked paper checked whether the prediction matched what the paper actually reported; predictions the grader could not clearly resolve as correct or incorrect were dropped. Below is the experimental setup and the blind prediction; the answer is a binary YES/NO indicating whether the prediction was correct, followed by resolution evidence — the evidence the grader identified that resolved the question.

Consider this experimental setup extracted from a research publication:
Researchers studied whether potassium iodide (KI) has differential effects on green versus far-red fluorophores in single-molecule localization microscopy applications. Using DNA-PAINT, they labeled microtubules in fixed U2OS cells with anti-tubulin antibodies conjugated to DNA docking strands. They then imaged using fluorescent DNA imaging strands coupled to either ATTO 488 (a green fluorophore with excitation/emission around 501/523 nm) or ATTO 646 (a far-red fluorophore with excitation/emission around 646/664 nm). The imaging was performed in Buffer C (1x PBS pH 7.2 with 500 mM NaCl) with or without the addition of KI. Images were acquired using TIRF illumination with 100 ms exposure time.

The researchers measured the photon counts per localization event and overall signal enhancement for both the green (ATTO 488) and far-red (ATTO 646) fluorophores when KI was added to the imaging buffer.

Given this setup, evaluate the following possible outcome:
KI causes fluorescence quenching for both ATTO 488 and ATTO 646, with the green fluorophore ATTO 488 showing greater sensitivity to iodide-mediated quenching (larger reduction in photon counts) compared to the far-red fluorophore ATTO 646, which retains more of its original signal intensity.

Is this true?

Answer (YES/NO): NO